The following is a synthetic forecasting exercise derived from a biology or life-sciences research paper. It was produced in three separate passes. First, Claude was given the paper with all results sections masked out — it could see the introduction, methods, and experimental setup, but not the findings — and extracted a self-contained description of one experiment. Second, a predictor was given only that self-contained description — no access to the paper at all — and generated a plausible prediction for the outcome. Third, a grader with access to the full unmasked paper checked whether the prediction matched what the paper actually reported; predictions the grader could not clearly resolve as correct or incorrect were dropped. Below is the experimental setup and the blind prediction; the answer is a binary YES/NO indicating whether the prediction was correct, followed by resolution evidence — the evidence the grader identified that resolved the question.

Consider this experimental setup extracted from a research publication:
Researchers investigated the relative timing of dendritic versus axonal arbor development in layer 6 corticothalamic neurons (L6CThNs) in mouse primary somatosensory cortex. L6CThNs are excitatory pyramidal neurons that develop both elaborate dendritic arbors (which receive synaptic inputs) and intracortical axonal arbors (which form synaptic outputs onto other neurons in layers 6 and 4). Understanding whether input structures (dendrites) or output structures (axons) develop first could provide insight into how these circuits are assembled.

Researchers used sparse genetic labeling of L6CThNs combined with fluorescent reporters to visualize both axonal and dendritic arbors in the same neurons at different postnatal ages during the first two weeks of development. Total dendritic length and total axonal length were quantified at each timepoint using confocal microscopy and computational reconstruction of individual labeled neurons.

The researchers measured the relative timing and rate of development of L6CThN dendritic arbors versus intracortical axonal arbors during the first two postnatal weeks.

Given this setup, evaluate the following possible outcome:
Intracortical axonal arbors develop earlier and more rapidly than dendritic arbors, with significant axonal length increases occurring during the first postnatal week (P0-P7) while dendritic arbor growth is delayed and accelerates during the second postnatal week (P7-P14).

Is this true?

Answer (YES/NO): NO